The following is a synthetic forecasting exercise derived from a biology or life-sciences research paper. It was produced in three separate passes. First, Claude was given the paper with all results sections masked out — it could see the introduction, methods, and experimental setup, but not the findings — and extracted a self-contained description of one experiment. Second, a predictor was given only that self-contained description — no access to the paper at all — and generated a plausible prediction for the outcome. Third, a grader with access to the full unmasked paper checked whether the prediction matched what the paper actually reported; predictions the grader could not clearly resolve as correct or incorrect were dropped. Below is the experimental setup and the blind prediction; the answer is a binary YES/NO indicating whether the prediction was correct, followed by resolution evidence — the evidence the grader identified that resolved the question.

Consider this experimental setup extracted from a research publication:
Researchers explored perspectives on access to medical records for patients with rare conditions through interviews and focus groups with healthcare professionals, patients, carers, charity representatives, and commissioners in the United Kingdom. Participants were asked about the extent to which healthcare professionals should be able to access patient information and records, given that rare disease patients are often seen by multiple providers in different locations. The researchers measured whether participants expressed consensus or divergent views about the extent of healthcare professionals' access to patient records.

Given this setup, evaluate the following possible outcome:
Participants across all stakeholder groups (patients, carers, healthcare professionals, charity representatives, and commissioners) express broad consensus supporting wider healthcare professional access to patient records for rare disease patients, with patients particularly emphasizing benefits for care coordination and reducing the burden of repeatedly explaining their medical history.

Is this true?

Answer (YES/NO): NO